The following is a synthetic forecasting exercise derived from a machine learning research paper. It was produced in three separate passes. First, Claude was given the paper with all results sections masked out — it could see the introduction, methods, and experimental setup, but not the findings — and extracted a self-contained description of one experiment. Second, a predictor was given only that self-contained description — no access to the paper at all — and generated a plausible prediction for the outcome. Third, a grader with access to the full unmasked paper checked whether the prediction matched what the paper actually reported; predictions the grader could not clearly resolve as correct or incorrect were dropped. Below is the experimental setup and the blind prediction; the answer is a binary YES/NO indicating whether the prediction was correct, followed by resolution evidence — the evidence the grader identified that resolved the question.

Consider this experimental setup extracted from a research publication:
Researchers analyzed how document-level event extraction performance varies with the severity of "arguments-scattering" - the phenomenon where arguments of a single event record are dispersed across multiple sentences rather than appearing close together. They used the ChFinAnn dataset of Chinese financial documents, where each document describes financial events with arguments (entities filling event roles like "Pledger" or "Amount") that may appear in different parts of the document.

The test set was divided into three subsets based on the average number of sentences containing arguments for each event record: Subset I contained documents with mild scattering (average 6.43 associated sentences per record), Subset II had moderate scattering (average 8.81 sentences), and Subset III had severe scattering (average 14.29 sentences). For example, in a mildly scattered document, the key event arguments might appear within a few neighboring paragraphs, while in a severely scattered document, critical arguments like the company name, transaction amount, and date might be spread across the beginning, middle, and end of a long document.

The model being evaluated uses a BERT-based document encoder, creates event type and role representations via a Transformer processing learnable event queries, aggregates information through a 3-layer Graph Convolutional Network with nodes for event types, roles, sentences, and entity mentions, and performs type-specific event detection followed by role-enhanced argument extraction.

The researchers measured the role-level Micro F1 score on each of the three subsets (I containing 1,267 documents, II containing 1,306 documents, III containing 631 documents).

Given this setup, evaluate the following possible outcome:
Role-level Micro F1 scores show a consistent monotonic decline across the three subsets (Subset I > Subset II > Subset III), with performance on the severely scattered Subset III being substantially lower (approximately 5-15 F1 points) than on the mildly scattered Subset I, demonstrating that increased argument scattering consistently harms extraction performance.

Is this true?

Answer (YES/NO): YES